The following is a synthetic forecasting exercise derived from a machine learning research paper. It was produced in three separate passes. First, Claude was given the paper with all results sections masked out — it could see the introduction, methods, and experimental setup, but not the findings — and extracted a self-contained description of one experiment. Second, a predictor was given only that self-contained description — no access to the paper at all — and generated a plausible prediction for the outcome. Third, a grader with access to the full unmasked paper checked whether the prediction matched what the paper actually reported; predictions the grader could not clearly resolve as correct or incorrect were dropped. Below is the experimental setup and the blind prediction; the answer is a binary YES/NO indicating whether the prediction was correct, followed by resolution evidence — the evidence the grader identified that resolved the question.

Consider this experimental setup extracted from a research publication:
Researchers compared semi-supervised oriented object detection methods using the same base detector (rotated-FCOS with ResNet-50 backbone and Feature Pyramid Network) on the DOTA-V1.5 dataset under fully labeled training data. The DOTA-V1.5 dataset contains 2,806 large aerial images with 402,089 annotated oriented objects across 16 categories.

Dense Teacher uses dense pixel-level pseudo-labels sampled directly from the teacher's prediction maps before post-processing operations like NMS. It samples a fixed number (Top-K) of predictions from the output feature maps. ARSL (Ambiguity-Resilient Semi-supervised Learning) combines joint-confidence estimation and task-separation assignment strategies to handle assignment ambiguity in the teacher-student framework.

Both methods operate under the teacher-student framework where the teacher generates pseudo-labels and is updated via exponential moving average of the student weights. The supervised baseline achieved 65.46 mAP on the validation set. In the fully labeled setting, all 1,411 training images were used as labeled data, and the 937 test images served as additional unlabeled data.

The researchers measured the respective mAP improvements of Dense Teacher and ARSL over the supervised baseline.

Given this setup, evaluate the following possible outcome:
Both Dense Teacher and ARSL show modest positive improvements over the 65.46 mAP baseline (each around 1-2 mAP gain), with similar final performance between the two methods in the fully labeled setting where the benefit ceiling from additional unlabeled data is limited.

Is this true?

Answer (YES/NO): NO